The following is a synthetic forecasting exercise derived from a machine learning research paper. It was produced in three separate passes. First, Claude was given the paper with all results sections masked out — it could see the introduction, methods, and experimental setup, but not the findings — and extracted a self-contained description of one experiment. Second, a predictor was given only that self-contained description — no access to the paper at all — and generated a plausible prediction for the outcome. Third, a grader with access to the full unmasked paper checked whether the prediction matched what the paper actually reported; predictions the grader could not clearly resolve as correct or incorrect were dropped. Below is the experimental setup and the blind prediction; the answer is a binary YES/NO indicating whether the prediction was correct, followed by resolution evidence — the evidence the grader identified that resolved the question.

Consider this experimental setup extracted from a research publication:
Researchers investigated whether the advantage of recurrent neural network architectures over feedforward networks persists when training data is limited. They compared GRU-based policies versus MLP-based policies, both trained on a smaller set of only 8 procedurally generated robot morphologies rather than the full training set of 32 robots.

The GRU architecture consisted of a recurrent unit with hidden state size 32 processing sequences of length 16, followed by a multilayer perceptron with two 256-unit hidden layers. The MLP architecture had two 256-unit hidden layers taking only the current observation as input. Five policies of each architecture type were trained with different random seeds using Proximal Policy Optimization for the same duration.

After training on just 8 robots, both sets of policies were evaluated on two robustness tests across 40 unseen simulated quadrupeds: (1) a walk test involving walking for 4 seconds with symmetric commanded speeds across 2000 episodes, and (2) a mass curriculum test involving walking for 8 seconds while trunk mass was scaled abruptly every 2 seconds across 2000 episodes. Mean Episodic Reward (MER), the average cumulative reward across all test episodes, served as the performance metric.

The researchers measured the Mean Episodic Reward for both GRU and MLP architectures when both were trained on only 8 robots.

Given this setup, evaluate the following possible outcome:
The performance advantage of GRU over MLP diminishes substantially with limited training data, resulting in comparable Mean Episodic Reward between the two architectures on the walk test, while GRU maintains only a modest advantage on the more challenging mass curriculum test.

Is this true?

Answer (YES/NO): NO